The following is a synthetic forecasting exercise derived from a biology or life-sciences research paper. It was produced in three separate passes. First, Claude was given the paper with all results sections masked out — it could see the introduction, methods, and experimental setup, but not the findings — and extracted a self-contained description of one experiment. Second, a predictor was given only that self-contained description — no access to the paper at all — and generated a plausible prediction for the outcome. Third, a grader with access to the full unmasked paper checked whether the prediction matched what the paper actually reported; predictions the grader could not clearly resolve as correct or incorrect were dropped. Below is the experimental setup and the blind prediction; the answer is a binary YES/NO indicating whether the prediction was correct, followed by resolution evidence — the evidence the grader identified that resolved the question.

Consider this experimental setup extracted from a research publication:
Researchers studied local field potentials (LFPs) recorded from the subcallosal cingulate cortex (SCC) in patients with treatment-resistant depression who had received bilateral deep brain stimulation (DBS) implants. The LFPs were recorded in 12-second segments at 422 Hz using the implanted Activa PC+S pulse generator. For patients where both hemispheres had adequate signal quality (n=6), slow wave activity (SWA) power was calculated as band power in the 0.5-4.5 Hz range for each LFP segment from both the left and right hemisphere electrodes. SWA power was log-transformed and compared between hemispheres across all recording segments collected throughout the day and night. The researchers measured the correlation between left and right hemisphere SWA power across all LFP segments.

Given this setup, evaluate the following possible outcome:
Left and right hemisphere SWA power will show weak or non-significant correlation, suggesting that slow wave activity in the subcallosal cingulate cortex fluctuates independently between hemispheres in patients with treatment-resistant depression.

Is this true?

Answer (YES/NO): NO